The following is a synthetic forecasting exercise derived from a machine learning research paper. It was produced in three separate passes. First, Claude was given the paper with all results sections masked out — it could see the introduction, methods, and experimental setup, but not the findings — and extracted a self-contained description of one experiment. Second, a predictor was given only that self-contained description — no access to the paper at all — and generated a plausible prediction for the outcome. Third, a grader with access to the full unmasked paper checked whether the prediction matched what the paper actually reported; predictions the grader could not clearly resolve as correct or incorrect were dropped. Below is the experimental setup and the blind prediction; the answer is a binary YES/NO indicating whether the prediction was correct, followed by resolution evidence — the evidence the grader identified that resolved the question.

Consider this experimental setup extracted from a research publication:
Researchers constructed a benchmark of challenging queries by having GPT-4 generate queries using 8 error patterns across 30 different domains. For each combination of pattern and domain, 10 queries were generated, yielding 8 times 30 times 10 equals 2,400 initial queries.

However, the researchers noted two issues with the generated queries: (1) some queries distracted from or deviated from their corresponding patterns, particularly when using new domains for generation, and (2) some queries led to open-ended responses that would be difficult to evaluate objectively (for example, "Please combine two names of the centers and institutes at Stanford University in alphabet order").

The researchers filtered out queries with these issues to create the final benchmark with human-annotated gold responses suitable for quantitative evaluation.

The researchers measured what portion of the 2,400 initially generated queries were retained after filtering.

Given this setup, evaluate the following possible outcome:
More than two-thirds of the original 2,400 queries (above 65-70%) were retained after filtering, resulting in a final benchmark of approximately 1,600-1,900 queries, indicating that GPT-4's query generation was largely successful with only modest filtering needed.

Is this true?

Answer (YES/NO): YES